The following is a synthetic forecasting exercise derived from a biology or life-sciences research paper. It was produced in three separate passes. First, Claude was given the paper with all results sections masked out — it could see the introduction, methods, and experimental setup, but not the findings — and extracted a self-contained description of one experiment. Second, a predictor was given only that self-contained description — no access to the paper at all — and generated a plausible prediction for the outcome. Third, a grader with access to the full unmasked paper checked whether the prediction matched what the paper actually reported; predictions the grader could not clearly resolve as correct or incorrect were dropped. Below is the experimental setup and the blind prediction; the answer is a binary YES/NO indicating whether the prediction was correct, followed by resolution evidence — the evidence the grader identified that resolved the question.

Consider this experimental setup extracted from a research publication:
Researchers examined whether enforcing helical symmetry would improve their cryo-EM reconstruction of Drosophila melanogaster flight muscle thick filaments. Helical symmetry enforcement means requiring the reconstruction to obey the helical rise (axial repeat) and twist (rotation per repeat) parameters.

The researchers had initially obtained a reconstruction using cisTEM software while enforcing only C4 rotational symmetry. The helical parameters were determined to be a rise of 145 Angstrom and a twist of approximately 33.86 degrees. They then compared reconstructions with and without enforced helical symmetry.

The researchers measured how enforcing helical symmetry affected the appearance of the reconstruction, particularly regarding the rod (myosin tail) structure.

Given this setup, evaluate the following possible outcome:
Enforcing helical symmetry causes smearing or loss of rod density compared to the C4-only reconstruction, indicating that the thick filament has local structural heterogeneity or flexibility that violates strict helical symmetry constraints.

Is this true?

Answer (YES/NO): NO